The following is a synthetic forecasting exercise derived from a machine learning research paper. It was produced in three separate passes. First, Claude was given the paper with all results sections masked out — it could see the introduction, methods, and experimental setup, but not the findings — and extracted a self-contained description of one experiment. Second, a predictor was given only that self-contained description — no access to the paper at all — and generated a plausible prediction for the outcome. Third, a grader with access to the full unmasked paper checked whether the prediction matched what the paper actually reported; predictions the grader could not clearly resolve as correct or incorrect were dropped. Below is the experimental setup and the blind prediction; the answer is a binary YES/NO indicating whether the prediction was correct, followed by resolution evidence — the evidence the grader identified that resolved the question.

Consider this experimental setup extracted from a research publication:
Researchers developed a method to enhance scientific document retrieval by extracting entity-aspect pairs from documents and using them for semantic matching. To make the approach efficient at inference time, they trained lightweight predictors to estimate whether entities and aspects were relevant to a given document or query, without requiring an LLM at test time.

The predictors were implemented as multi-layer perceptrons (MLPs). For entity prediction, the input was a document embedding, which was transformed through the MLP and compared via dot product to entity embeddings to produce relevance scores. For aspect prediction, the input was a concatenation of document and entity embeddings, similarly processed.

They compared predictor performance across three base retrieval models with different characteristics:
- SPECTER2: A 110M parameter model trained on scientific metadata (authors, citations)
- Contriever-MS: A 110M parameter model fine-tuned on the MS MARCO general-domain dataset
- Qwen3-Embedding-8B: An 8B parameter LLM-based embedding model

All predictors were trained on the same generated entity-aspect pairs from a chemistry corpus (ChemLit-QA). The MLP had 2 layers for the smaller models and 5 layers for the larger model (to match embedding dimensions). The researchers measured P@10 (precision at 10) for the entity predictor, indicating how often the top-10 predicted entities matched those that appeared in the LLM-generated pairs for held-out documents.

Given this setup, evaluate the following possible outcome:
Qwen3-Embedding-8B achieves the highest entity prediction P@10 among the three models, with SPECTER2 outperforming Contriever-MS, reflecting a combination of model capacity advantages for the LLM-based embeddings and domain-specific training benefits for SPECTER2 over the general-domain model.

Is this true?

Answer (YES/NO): NO